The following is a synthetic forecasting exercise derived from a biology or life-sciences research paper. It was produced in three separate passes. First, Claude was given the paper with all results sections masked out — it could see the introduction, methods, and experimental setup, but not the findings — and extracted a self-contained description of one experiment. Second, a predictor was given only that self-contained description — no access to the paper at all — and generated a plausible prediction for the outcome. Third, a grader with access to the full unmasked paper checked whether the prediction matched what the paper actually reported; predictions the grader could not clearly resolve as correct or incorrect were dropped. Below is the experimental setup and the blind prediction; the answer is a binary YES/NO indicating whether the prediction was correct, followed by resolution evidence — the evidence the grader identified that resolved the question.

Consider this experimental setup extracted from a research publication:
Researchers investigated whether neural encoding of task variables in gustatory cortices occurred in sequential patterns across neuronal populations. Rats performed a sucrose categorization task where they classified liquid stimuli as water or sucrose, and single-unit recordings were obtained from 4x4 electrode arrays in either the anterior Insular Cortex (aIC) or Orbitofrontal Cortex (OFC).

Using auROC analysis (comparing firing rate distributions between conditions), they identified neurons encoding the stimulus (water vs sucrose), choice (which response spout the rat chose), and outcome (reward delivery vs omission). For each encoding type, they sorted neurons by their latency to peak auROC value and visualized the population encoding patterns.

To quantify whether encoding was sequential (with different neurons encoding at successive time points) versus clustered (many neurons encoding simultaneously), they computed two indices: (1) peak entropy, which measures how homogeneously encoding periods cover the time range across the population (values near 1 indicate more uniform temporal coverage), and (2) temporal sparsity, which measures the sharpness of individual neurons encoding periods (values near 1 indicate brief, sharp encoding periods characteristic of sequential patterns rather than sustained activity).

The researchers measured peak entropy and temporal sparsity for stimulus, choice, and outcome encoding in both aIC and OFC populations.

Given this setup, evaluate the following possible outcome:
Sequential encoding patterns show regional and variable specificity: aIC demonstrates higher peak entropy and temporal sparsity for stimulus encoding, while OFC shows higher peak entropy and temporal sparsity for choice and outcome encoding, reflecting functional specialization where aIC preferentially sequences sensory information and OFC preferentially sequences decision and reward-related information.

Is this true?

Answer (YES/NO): NO